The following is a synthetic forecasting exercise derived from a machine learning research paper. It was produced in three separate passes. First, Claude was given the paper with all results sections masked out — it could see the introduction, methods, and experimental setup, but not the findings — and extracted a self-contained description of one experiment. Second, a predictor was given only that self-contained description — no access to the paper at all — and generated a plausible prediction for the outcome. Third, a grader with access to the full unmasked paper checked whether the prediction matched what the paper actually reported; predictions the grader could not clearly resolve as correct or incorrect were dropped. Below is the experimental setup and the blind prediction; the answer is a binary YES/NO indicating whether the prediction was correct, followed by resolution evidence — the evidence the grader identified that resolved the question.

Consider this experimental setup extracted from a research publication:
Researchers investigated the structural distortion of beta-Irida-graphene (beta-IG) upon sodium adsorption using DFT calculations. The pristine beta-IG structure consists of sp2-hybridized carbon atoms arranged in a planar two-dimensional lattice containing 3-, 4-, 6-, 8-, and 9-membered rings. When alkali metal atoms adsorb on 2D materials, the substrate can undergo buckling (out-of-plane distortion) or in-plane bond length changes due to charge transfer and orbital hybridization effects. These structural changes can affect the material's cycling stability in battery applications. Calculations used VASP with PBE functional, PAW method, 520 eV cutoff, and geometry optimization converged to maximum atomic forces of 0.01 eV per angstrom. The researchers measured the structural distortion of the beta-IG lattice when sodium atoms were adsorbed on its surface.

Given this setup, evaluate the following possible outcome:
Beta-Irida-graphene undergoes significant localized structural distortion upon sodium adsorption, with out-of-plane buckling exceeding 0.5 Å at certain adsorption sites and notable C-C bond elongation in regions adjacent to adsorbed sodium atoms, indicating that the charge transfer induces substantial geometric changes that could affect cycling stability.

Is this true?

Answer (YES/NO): NO